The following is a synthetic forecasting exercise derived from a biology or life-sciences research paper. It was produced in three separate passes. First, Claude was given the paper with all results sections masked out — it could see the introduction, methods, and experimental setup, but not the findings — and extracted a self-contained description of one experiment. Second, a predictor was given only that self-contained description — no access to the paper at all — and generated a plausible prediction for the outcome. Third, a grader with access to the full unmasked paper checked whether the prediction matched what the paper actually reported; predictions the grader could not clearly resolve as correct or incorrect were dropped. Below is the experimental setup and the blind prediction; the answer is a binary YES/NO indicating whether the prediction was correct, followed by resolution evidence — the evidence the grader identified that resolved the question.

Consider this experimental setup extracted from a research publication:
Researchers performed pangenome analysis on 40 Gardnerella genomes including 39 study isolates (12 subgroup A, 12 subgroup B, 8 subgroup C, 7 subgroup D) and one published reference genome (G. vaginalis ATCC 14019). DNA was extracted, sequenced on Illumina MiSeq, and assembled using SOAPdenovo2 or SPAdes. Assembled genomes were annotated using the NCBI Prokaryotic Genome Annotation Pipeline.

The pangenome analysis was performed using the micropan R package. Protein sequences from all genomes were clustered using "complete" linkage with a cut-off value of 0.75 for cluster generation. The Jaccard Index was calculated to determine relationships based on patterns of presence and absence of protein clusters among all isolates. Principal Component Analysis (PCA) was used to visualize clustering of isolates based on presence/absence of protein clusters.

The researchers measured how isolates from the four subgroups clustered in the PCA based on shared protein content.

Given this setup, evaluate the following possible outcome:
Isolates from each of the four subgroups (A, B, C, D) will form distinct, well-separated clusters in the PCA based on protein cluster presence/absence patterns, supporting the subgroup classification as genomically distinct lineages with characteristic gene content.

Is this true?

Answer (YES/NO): YES